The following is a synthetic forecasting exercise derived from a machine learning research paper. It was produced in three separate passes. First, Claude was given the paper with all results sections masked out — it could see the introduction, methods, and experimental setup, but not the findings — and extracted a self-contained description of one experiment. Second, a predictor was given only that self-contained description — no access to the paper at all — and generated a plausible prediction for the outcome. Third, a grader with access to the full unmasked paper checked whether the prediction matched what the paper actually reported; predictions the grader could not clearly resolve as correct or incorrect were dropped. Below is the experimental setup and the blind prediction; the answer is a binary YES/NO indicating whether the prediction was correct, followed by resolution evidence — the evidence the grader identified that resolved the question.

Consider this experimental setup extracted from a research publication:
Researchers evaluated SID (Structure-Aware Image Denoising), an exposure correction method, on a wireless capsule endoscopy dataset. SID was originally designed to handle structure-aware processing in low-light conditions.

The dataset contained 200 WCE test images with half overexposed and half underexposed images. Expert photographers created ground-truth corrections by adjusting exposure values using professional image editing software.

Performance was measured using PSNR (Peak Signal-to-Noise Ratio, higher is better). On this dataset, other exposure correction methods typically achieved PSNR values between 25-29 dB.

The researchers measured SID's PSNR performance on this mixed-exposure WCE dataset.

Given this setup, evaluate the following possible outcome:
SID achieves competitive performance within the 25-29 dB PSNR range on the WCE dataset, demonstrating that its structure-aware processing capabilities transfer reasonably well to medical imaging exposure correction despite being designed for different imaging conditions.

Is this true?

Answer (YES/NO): NO